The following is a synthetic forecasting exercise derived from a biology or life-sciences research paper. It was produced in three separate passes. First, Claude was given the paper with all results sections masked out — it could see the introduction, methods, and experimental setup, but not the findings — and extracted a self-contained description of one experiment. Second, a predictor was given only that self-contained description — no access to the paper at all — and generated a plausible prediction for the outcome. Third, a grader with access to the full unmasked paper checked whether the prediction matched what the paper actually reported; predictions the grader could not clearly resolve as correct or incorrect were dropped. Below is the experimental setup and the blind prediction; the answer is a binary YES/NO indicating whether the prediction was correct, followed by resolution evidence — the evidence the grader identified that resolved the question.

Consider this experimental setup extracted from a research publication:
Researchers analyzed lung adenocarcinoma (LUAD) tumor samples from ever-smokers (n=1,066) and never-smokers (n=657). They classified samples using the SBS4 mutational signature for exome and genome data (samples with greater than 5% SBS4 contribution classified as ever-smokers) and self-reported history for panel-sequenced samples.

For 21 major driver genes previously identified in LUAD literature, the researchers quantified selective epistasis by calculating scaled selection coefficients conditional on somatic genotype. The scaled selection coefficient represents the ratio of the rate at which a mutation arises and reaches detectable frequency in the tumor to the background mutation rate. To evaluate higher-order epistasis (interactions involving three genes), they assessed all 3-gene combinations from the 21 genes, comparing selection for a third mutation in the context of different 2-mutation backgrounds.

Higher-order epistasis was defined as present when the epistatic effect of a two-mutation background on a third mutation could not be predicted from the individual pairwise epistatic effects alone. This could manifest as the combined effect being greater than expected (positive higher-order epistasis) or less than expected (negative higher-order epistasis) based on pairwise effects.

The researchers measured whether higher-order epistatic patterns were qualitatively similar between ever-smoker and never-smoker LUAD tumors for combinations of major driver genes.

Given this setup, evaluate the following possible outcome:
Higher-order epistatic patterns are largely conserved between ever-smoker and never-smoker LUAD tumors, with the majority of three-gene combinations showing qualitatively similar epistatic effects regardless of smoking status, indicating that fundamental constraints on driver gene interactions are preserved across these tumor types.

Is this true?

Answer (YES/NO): NO